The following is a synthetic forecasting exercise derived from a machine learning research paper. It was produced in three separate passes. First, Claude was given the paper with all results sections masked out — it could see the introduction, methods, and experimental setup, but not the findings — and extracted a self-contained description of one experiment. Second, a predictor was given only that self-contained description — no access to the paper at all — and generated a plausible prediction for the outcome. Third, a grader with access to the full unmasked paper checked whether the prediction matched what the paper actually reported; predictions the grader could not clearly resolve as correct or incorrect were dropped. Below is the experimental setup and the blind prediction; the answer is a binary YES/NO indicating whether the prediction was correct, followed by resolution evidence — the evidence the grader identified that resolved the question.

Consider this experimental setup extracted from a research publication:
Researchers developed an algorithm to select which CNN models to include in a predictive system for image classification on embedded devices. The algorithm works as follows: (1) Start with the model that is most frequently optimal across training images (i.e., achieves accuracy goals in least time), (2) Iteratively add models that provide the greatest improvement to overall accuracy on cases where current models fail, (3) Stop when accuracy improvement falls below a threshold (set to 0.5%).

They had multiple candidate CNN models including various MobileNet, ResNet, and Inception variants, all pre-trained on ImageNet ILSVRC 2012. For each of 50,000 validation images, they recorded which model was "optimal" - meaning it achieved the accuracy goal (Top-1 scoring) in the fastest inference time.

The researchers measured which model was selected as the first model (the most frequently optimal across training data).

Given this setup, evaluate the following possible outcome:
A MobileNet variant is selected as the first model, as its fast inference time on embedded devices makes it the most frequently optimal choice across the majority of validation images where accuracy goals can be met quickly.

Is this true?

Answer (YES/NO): YES